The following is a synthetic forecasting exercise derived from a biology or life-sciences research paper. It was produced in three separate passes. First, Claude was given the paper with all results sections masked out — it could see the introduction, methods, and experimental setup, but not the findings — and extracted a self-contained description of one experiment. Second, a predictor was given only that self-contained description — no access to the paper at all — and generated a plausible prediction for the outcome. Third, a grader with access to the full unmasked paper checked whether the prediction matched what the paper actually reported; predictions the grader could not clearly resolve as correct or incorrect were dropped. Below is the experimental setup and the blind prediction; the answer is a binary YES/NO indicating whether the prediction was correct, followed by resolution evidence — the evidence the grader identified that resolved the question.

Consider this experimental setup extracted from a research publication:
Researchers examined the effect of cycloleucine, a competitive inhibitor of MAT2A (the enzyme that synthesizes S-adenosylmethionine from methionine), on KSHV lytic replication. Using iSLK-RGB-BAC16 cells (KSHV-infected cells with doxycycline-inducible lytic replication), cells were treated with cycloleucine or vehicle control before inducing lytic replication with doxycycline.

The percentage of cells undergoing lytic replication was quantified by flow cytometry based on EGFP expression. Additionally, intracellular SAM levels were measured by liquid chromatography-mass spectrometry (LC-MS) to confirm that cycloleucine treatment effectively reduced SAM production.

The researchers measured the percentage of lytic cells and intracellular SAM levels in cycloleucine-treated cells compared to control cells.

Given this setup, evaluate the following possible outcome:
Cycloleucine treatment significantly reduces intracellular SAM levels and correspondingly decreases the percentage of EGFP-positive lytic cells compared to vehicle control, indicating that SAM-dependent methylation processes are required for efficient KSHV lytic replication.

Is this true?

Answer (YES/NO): NO